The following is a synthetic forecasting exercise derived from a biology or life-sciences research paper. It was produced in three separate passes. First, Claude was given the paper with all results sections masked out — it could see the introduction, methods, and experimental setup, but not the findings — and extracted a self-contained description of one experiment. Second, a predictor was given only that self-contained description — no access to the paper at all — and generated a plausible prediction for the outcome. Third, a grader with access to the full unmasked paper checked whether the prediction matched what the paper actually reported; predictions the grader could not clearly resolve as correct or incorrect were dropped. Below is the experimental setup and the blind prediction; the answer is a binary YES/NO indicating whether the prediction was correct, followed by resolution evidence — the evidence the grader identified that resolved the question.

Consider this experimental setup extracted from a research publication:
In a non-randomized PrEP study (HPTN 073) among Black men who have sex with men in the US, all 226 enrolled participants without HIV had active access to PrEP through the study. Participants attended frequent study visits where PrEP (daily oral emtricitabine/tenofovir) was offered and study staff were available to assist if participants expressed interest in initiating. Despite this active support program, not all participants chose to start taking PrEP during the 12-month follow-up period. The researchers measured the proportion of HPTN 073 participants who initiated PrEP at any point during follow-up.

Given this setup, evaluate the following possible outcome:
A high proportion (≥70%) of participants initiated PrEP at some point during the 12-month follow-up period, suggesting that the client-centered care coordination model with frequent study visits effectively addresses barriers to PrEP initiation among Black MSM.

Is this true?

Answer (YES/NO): YES